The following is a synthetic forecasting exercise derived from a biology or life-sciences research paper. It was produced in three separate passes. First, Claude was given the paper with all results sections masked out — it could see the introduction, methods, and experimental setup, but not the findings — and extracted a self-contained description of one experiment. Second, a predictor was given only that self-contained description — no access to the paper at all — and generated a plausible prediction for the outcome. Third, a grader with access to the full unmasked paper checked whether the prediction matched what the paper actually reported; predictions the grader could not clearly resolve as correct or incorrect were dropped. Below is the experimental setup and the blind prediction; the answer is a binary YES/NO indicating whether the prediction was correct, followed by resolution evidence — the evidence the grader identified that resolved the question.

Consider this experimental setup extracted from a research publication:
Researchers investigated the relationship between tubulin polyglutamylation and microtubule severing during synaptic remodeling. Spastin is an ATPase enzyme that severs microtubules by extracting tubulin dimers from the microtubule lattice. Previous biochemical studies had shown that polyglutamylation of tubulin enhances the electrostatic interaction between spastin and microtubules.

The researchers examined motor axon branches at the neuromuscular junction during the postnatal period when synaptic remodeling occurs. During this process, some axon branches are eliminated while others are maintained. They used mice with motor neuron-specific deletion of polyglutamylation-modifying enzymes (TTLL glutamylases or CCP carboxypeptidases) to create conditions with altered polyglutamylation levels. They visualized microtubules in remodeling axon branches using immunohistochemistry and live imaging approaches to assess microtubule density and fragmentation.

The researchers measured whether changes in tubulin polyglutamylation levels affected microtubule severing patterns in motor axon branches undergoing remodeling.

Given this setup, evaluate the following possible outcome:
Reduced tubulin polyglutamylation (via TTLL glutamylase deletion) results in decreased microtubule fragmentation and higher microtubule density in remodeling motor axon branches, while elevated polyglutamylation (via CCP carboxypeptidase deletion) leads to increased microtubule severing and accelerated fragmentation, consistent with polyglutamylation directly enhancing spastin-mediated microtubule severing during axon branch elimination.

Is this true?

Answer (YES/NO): NO